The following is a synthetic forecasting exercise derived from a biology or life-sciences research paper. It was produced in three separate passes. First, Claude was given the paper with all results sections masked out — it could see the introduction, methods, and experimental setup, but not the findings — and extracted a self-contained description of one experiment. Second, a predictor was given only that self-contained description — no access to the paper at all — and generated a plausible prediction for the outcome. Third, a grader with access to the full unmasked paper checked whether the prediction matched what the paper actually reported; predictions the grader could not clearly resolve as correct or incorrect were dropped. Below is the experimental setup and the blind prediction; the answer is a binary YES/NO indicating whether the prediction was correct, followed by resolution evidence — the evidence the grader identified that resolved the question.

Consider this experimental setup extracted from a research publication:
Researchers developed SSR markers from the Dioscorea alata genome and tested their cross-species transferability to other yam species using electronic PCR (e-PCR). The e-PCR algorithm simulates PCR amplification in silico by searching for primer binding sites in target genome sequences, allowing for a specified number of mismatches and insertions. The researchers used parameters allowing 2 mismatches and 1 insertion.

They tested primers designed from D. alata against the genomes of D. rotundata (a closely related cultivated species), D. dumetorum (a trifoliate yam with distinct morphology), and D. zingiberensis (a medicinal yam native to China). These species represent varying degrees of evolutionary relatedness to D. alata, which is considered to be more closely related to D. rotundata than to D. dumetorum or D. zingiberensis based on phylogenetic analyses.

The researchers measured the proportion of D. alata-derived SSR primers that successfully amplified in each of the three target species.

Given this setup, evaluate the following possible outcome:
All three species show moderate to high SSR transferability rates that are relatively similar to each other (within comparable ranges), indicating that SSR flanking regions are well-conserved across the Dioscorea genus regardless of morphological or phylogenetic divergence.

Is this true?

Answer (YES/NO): NO